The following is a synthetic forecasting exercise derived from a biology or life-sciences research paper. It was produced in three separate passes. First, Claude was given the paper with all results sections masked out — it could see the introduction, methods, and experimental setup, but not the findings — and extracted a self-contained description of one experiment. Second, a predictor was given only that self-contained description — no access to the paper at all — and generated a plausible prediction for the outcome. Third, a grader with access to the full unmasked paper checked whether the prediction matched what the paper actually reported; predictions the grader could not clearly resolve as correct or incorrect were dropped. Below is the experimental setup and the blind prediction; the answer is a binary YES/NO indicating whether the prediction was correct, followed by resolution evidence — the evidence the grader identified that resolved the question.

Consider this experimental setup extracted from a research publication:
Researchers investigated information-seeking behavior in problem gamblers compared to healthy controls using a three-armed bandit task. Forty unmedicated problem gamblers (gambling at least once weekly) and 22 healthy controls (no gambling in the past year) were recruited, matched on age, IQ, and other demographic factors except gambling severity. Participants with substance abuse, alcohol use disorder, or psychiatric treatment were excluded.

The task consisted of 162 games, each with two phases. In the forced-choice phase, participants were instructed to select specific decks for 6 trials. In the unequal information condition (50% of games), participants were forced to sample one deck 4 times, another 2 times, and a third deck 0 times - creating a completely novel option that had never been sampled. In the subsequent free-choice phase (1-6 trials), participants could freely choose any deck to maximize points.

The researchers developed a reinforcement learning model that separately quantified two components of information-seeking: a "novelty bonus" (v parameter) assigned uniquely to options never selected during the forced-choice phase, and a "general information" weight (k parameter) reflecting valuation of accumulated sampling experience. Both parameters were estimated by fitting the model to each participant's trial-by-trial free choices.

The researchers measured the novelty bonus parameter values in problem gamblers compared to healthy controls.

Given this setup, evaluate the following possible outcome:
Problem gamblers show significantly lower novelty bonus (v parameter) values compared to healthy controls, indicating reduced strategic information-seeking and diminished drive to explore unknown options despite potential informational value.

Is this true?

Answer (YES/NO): YES